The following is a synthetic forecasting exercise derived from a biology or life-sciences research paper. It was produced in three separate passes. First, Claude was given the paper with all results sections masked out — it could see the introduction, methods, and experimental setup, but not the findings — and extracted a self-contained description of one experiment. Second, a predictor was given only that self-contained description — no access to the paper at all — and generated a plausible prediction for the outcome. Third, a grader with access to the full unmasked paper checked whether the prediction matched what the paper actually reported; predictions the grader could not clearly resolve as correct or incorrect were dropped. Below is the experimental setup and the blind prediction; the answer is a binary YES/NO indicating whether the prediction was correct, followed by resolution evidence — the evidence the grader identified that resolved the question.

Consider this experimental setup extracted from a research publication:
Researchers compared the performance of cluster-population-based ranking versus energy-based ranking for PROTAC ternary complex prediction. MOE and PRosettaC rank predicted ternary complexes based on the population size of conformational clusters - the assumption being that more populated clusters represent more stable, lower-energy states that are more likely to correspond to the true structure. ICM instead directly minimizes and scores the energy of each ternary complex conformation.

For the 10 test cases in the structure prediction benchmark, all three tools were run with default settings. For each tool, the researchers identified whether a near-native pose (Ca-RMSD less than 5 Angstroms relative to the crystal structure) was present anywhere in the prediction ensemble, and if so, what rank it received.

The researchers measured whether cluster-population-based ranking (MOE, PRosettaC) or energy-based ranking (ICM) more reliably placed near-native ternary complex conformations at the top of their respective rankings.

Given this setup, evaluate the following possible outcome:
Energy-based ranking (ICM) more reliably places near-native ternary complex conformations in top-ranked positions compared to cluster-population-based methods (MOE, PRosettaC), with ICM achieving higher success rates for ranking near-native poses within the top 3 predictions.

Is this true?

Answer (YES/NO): NO